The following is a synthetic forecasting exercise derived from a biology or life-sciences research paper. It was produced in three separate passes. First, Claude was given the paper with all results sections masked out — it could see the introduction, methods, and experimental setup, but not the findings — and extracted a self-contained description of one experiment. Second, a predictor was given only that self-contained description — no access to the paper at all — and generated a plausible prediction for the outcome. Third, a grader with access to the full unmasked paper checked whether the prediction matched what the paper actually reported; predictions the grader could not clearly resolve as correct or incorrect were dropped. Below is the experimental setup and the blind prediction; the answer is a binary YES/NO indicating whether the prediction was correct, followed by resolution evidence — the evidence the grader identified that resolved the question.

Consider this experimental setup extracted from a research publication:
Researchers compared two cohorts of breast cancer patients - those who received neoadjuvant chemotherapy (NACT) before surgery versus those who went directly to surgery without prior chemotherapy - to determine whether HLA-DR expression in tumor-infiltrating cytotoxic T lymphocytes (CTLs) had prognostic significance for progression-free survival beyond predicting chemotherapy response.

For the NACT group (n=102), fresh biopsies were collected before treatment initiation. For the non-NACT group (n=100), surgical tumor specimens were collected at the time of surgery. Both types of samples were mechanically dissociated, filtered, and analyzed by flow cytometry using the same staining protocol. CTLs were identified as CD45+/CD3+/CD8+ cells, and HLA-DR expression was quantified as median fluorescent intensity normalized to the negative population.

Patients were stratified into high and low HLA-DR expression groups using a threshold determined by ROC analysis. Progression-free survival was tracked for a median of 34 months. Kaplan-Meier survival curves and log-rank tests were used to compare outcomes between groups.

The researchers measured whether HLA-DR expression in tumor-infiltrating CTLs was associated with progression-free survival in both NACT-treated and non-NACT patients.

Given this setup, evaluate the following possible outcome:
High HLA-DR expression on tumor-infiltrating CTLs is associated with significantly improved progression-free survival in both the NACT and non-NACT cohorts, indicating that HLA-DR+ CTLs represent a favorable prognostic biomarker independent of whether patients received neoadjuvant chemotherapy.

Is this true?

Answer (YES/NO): YES